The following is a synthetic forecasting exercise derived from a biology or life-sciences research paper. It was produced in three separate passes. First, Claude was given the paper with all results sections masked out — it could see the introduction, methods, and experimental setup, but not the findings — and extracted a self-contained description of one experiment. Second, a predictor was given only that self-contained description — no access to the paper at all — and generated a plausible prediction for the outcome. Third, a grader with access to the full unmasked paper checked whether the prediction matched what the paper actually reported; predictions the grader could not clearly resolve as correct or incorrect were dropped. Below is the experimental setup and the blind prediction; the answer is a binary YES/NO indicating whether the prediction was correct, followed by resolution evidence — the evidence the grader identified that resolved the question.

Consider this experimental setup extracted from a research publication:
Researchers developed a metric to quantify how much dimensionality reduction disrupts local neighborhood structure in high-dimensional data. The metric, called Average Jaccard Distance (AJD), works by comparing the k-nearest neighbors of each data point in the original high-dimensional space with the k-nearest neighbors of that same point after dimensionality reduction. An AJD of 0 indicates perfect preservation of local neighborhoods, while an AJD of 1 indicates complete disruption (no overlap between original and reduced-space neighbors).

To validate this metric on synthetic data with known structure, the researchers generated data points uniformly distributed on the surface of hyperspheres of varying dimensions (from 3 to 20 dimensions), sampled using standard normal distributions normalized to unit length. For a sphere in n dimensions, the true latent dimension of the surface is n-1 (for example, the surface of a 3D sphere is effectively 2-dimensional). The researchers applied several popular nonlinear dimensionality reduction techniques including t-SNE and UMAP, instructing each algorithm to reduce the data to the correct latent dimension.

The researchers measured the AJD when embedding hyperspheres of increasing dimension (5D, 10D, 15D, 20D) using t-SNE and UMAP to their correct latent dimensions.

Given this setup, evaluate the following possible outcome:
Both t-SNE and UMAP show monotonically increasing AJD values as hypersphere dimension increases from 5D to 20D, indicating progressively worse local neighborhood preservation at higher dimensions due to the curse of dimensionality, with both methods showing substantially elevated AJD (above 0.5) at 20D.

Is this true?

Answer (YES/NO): NO